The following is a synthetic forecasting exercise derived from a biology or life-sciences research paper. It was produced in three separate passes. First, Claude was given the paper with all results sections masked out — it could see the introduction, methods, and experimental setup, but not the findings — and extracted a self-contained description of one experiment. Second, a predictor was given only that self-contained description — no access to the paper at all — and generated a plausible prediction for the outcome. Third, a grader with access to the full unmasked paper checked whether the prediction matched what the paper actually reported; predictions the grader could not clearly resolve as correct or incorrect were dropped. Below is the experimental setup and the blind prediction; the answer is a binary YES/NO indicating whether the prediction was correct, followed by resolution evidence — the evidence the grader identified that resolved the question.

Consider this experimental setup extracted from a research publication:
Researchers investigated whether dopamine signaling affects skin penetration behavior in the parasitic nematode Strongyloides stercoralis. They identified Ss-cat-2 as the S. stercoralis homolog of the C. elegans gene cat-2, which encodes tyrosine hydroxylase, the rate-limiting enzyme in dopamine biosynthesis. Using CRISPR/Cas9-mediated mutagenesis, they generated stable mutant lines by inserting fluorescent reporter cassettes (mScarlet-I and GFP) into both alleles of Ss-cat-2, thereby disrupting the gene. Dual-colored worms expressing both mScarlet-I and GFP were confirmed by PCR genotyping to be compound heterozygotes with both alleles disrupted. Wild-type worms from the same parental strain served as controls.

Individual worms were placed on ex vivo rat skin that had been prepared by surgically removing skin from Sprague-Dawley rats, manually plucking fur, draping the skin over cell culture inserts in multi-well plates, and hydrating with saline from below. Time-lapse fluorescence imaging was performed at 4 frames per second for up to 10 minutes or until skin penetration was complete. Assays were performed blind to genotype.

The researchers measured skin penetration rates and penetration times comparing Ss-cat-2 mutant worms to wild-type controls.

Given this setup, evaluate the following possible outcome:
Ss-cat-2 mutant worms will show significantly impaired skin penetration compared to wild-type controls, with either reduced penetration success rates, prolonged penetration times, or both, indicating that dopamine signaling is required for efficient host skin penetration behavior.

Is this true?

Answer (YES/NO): YES